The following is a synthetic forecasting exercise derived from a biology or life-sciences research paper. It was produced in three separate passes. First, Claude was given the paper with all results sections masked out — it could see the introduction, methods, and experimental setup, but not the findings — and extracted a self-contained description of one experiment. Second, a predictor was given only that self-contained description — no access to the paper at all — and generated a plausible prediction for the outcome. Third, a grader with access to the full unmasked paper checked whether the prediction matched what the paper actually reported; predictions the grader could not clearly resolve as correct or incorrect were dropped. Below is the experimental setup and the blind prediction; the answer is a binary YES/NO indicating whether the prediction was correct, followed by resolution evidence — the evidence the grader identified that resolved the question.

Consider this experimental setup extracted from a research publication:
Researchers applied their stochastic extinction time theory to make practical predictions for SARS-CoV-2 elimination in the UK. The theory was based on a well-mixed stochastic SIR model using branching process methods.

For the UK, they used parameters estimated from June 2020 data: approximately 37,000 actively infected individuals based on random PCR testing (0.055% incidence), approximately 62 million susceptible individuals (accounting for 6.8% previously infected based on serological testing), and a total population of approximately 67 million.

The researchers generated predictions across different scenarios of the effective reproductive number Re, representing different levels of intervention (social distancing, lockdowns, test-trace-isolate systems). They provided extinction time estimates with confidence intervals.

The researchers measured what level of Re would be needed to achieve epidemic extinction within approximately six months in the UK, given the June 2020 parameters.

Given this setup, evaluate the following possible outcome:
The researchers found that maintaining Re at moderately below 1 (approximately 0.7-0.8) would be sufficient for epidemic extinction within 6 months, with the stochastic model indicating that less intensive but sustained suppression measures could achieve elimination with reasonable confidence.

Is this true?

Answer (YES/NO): NO